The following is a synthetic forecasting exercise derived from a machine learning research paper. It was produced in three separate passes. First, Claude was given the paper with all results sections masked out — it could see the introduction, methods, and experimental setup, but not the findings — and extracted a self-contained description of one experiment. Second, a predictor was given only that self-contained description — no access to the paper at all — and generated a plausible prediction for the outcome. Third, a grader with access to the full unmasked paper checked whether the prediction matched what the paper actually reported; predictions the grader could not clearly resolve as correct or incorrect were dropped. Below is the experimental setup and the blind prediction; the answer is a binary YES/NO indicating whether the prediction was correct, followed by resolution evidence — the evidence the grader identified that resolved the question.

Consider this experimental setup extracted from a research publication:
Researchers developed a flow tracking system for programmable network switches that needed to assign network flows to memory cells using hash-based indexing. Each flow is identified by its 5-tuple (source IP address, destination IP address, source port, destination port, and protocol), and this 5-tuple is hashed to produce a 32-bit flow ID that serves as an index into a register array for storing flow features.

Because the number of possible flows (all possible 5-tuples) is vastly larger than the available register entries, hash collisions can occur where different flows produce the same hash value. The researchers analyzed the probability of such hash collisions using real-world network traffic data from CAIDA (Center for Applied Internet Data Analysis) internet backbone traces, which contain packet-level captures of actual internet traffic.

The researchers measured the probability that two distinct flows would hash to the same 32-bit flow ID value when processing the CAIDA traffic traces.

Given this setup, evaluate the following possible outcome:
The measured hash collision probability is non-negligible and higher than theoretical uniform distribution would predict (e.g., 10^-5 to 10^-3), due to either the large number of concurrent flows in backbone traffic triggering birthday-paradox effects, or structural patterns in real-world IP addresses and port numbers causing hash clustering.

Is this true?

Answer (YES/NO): YES